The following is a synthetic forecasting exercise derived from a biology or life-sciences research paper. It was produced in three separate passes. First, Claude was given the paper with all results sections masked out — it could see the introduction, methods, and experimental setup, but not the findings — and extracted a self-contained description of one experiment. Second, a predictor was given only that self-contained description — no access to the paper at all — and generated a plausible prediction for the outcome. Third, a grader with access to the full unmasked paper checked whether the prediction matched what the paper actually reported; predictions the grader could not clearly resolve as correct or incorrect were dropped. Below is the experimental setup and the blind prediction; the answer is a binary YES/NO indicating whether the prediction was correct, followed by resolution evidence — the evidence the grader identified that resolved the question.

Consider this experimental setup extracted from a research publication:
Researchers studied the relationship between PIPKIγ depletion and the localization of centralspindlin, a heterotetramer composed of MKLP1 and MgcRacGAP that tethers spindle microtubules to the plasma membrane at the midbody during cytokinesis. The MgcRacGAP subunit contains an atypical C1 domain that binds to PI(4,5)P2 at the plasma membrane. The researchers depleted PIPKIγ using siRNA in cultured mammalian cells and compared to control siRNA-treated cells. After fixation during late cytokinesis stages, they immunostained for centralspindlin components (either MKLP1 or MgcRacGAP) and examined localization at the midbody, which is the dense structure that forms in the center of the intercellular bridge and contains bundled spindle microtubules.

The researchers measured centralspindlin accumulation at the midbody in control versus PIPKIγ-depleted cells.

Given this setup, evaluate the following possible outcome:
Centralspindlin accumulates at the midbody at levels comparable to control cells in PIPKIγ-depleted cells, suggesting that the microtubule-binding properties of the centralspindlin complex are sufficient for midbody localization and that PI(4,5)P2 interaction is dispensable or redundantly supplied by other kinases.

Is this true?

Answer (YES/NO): NO